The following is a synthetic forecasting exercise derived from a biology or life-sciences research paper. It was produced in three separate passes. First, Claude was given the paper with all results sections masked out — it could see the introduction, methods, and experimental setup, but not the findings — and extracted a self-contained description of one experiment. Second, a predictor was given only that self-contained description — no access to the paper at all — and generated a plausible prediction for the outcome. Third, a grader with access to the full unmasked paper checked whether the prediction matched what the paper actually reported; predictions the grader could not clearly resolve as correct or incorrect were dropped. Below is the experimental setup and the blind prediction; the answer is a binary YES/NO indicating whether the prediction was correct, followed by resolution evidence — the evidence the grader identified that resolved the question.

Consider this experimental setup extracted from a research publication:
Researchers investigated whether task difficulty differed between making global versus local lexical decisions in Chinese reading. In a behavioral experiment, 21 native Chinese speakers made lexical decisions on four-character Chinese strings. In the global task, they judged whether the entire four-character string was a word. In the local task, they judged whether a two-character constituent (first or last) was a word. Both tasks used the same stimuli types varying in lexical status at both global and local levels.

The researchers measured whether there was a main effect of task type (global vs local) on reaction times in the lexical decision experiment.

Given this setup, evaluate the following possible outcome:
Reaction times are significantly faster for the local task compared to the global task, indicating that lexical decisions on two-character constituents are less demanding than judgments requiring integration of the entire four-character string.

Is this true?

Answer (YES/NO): NO